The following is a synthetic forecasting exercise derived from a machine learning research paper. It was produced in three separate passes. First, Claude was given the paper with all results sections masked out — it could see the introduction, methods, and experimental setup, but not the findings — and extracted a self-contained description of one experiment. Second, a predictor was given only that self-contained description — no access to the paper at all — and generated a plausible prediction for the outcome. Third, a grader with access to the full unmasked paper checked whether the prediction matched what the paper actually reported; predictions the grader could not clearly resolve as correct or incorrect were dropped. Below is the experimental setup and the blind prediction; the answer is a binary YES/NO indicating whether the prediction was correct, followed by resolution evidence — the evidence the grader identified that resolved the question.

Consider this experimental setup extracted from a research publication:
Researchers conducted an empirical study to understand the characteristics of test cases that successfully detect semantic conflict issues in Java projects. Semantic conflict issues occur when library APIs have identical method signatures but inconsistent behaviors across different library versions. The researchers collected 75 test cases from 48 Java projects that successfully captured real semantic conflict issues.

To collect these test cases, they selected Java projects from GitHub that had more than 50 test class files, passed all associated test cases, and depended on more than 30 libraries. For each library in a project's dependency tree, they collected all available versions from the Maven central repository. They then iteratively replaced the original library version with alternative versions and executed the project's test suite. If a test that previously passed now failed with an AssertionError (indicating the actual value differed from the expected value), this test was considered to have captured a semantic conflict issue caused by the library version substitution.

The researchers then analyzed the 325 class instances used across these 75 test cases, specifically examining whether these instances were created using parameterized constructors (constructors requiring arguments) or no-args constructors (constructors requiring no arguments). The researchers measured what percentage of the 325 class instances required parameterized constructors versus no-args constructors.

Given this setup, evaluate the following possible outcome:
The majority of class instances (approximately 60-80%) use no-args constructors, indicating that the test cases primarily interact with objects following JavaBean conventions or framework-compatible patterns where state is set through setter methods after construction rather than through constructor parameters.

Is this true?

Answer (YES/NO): NO